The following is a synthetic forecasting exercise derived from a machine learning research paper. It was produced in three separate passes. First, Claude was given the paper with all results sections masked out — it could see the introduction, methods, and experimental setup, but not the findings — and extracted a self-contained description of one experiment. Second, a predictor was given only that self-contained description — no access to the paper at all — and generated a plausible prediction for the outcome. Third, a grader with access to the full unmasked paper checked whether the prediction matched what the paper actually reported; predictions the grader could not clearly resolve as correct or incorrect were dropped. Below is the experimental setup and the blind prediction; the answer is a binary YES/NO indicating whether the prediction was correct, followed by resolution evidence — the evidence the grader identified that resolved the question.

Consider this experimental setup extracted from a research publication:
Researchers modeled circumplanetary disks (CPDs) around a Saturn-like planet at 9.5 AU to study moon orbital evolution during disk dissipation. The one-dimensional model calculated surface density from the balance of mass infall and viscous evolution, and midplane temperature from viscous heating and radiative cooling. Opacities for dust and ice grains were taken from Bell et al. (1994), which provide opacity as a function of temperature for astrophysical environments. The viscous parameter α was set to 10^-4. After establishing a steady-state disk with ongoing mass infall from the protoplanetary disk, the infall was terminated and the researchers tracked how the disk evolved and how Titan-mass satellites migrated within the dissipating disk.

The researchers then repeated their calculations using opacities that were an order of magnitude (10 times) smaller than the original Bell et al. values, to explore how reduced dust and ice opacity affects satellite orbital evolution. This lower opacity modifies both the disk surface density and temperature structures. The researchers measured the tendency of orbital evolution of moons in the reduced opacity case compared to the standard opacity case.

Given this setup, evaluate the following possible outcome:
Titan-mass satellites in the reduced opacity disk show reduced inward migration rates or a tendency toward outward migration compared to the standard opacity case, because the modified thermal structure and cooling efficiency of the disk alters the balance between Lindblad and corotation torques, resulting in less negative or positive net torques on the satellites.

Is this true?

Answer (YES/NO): NO